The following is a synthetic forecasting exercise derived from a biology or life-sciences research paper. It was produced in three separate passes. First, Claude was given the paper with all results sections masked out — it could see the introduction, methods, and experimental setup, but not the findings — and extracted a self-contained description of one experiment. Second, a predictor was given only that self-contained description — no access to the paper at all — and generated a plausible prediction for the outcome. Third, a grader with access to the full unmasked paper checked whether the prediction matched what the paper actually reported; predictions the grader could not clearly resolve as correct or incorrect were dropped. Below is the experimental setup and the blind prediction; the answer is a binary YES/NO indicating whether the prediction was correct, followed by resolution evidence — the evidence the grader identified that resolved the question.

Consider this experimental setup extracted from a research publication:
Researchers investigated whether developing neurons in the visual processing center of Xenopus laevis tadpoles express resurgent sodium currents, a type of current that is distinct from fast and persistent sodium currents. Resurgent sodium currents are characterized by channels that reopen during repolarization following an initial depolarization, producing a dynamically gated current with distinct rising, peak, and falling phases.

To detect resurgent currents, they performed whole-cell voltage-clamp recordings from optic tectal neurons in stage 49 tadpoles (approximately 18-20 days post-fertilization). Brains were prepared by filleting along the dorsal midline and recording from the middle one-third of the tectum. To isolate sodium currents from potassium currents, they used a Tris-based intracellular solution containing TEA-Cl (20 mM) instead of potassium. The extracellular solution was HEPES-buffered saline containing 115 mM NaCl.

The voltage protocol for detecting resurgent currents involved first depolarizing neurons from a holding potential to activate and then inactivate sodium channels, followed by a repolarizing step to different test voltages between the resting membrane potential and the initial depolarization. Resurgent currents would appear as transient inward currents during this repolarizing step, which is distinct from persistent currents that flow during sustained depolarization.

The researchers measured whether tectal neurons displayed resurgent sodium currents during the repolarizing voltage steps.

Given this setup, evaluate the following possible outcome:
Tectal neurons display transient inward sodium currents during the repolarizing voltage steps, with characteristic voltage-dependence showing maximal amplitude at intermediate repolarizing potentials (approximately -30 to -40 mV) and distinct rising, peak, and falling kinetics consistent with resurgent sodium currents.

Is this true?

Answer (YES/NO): NO